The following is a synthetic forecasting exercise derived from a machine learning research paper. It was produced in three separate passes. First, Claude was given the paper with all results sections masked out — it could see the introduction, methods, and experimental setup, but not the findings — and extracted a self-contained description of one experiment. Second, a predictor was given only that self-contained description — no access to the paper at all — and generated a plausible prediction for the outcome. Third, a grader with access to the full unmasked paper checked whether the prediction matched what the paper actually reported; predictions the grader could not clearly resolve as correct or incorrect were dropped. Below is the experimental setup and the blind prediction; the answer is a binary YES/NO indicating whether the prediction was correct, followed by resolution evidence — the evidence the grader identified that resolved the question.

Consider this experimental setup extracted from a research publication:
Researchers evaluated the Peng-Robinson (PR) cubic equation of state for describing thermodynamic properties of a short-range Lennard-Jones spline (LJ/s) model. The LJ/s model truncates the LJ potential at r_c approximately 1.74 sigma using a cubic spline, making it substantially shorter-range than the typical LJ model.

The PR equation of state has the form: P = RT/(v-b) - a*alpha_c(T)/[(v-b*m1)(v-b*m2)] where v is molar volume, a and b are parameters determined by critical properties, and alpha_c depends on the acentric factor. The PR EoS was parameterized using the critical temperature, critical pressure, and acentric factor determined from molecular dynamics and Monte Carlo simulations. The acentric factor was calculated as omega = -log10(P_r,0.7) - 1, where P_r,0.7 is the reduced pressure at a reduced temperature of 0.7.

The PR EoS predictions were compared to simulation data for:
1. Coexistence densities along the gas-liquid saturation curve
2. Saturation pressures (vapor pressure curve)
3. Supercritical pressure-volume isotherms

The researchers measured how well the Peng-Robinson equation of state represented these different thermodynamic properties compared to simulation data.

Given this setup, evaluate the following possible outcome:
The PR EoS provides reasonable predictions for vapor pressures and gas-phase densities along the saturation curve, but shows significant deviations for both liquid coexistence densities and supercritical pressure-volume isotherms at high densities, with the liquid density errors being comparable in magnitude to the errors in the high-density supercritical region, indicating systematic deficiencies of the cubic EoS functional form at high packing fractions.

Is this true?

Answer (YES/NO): NO